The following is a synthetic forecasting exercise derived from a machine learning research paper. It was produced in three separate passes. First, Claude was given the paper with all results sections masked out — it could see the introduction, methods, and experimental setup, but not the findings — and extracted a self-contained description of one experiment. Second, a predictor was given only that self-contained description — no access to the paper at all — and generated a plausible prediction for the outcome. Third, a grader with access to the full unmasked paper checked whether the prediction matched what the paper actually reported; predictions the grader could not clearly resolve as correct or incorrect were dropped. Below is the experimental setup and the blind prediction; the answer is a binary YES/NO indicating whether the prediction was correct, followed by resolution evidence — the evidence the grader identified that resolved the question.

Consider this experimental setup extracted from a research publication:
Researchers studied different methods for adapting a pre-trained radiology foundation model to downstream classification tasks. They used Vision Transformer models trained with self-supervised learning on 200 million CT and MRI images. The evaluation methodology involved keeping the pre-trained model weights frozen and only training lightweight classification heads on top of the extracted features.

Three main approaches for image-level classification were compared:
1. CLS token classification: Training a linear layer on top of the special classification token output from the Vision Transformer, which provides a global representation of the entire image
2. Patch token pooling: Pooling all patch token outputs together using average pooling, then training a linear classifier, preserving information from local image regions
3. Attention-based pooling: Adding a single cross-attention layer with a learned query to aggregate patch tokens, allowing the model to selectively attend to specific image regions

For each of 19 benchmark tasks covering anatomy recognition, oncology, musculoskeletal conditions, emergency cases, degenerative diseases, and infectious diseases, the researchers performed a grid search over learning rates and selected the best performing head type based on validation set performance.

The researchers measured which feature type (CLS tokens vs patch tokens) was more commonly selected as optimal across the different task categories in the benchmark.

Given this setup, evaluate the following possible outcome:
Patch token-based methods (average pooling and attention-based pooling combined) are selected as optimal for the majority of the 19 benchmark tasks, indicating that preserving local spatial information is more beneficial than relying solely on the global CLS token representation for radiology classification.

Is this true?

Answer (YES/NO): YES